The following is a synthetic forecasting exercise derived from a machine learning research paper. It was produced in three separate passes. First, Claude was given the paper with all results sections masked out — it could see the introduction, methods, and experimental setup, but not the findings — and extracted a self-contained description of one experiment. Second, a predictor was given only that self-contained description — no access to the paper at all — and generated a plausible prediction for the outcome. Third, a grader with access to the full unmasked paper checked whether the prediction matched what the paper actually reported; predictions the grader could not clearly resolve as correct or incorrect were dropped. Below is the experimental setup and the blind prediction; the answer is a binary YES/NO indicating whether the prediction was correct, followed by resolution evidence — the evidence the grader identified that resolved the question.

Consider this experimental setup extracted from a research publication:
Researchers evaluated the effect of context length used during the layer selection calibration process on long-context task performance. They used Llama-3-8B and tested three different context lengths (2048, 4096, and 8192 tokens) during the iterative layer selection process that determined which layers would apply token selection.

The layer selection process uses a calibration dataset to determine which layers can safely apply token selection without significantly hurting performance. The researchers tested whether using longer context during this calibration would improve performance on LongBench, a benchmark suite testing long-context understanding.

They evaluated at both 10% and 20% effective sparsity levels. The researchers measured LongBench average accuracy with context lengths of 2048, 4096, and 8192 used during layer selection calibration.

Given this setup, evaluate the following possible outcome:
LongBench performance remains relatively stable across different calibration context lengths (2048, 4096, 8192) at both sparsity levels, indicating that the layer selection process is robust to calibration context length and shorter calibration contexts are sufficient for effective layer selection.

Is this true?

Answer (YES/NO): NO